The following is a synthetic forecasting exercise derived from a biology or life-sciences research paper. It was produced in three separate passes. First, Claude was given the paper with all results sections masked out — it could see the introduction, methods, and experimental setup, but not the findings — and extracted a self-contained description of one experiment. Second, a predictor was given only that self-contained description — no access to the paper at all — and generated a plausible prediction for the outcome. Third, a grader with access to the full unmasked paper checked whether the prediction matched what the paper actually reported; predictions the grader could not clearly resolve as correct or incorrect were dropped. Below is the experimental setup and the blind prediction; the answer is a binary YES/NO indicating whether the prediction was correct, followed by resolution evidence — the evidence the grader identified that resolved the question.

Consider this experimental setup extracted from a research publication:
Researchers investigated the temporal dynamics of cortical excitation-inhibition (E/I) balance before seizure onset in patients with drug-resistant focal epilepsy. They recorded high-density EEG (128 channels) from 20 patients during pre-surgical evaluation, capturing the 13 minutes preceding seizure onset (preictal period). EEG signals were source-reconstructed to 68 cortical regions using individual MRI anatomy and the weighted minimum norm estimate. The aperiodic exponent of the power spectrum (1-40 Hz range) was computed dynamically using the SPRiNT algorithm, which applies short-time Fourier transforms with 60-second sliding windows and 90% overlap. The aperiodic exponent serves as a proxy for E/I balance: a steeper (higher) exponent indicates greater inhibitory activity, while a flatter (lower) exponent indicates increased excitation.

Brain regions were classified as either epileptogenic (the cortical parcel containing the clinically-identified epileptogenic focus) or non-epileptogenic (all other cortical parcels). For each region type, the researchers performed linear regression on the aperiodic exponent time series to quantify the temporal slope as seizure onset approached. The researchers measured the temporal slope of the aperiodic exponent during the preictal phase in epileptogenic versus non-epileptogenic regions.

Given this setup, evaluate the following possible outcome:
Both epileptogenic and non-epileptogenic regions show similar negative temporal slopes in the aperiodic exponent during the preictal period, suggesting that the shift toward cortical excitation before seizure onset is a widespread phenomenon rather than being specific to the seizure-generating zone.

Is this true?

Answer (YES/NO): NO